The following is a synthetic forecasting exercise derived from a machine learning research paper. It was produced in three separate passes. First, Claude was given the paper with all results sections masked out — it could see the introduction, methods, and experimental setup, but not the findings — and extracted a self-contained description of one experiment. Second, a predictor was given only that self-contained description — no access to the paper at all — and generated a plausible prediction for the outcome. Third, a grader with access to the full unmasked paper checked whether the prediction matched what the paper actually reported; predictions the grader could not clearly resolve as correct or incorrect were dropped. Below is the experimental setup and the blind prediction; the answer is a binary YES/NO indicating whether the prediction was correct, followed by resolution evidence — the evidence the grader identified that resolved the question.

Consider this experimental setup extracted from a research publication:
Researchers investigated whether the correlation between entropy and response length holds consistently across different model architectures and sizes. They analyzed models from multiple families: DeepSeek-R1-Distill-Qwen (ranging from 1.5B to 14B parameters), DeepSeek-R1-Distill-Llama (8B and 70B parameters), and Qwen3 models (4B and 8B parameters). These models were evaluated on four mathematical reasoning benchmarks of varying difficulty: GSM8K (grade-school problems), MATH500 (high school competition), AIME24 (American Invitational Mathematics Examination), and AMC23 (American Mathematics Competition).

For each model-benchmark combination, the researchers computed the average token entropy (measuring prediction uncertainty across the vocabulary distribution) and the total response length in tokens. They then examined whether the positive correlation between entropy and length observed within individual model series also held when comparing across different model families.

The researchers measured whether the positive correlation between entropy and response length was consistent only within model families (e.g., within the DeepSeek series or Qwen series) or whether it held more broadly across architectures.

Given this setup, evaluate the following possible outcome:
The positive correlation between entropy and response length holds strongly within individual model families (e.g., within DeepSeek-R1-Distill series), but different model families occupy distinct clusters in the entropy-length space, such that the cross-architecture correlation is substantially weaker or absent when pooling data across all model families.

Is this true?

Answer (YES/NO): NO